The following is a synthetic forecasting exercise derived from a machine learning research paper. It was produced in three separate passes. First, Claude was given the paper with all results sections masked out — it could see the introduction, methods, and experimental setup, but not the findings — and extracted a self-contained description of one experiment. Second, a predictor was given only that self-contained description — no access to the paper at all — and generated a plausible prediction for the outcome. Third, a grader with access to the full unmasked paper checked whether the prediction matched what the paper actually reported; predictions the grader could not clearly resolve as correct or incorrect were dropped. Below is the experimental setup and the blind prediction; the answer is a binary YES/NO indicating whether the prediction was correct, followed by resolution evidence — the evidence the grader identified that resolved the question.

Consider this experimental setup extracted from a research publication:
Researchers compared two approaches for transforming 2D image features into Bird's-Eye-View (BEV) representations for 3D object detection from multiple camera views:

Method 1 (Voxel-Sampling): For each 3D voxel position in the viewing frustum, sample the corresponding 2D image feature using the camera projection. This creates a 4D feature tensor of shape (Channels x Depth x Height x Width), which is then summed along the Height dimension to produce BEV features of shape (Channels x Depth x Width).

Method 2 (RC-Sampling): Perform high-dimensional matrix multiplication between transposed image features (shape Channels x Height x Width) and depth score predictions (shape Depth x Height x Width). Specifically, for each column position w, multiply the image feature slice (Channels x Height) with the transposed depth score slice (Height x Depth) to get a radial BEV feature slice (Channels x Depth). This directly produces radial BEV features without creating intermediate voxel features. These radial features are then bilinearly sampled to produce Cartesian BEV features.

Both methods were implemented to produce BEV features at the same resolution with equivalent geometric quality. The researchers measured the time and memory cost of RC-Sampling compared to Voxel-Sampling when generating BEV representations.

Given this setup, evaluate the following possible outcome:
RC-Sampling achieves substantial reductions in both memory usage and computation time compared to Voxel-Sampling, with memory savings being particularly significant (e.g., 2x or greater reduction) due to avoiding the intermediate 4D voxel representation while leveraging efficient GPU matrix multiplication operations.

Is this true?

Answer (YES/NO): YES